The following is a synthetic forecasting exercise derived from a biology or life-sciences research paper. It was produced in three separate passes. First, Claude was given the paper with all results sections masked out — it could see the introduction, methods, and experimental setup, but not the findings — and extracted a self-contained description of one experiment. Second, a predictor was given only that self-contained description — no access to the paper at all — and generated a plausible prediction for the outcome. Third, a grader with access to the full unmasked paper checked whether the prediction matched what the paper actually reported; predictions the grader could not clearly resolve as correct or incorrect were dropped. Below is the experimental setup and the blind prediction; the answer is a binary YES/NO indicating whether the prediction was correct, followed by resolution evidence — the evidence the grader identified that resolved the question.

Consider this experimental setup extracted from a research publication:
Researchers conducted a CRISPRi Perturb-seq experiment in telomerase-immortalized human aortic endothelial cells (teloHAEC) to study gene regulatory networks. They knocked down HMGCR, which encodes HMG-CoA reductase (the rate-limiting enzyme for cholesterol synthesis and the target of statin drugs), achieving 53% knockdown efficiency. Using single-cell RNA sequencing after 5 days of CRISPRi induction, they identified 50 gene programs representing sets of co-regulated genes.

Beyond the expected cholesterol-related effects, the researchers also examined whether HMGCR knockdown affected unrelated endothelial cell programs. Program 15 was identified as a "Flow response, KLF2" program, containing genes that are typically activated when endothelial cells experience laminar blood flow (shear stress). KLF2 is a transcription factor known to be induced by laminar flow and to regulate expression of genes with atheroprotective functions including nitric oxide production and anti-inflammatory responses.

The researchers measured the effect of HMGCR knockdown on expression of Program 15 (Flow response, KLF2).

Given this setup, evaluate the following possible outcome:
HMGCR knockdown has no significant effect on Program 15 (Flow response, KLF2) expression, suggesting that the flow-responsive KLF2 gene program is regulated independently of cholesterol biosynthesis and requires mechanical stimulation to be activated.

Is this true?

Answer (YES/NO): NO